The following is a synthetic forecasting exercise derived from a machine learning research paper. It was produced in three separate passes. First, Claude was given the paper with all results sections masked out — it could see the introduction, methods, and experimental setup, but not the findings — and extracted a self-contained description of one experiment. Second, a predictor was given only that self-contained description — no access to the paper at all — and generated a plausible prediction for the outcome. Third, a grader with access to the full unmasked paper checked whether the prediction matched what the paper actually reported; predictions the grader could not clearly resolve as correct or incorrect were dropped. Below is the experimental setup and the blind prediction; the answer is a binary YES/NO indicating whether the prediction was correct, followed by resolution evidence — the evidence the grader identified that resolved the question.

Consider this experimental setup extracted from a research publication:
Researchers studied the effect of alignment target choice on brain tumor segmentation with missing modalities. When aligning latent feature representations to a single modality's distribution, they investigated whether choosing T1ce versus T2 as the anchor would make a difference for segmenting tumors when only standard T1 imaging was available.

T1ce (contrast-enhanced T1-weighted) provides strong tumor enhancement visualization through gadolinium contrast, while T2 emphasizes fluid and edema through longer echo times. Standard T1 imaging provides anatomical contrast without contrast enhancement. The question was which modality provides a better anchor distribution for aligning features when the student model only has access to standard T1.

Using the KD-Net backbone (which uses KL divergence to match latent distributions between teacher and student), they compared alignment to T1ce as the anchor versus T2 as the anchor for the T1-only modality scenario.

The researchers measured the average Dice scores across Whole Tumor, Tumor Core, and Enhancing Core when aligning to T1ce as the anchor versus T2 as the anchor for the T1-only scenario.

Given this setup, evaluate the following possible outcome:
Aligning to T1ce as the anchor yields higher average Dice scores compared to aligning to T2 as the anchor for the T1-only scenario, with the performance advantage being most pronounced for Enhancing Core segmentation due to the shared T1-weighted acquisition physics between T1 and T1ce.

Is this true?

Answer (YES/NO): NO